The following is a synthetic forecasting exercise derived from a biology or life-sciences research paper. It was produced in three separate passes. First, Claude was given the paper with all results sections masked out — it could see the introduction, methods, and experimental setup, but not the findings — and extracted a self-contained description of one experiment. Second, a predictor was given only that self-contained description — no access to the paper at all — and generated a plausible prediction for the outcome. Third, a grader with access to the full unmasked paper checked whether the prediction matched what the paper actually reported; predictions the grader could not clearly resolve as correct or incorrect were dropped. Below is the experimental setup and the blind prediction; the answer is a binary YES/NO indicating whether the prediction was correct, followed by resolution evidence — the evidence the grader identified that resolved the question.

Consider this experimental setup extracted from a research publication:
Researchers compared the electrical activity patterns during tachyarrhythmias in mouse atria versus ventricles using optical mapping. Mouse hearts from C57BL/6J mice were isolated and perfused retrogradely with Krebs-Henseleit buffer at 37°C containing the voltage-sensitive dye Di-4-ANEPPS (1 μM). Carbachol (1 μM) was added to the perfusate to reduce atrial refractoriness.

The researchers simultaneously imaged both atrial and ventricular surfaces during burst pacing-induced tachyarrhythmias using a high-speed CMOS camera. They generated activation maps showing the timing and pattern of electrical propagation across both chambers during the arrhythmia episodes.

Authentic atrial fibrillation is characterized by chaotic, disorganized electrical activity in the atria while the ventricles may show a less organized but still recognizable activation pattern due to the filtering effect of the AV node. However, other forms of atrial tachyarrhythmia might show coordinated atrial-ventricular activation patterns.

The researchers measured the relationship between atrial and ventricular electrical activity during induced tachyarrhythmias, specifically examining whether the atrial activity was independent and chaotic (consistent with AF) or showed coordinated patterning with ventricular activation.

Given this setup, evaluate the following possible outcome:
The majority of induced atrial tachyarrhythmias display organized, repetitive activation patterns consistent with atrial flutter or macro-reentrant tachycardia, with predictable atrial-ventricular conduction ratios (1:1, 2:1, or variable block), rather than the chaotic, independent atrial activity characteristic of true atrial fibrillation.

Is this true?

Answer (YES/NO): YES